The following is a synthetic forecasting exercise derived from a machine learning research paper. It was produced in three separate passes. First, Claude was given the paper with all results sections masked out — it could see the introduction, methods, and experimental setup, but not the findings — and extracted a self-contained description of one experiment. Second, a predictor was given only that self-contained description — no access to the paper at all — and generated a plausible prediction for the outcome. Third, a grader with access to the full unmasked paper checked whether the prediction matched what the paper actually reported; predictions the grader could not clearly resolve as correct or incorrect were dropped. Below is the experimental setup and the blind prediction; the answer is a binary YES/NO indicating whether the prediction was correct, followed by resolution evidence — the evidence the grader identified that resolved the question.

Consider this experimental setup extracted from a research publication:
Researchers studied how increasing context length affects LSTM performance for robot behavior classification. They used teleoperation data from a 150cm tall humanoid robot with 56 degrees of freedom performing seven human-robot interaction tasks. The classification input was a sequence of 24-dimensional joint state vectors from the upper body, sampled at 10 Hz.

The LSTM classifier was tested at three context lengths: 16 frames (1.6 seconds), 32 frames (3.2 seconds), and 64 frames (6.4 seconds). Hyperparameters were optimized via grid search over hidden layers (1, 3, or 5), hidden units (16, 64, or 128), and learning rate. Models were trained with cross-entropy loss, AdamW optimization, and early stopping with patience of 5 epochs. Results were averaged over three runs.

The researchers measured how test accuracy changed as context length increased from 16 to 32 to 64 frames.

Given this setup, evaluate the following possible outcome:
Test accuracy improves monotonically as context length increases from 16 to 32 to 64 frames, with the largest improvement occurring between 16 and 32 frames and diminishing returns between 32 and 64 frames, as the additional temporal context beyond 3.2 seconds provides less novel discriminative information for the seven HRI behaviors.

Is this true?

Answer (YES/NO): NO